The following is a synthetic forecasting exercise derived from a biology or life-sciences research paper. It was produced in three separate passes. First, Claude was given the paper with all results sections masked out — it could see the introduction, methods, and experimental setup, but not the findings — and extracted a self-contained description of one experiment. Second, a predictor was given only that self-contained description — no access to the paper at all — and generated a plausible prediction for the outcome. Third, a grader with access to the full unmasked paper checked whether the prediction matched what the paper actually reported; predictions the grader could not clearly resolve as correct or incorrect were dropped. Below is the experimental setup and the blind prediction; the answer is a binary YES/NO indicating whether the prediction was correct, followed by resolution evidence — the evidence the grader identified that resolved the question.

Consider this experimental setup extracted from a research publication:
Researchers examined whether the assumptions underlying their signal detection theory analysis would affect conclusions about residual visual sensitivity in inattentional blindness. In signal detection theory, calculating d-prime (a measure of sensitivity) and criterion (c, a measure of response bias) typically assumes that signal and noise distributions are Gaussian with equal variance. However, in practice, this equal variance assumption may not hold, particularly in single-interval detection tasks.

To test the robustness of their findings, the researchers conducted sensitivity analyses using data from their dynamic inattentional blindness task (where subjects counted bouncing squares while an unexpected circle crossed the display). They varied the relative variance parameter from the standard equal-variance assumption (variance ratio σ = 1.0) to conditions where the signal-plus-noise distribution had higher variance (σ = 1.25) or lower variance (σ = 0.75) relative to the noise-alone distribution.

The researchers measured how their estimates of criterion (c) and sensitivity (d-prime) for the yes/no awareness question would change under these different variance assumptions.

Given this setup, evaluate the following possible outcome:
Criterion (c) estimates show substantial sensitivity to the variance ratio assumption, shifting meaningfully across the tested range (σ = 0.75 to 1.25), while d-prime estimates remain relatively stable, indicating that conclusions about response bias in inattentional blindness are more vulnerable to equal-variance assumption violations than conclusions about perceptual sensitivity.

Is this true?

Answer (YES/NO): NO